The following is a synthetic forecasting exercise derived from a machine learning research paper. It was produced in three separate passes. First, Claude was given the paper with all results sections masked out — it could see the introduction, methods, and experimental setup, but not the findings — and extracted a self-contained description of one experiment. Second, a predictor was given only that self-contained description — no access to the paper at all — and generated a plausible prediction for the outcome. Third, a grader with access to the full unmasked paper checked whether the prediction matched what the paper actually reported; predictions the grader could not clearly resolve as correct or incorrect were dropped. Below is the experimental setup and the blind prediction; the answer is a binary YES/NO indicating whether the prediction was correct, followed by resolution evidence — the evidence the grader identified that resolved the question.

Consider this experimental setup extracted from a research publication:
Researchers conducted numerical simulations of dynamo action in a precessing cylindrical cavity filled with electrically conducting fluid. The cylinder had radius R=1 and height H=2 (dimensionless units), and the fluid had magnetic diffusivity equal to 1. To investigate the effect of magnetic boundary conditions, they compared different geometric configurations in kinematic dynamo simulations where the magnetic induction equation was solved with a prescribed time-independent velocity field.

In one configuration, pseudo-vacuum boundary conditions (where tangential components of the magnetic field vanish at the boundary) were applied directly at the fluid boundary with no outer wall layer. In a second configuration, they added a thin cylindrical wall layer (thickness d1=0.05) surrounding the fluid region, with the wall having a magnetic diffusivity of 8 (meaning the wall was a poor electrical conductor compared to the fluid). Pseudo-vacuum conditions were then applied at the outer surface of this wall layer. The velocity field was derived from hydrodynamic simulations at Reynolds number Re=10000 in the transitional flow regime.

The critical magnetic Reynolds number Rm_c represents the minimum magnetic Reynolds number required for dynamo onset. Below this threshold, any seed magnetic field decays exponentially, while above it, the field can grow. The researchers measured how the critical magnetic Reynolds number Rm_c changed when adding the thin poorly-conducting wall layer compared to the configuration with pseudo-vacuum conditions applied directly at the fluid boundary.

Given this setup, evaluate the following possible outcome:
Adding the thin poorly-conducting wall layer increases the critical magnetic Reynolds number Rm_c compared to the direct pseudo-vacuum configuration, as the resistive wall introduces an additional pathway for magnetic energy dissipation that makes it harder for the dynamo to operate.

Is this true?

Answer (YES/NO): NO